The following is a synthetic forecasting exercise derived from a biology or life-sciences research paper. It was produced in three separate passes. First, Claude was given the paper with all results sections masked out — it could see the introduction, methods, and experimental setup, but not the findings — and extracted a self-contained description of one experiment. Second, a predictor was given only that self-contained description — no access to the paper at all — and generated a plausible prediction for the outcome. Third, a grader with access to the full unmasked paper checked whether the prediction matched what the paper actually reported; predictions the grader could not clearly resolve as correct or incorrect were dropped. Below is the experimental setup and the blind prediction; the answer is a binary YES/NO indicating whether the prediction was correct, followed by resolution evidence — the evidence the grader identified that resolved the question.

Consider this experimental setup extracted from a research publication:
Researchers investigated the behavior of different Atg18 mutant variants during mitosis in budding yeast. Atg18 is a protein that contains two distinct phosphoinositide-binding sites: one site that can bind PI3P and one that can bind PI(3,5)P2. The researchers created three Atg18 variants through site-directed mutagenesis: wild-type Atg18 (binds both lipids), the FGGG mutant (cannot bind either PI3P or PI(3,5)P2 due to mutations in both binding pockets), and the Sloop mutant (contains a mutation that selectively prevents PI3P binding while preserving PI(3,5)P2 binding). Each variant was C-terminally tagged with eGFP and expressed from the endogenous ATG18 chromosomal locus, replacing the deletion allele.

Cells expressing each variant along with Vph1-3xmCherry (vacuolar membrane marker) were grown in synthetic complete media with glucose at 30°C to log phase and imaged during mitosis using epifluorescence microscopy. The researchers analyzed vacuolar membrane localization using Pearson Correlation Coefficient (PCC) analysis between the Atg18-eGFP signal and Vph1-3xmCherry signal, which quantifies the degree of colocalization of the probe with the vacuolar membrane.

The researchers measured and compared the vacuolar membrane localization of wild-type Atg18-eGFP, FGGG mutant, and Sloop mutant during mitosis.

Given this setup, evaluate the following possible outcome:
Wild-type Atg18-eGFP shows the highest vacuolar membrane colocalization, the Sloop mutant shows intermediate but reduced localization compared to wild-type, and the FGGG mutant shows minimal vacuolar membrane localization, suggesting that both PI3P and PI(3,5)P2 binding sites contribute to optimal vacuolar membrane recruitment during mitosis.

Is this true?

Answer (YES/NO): NO